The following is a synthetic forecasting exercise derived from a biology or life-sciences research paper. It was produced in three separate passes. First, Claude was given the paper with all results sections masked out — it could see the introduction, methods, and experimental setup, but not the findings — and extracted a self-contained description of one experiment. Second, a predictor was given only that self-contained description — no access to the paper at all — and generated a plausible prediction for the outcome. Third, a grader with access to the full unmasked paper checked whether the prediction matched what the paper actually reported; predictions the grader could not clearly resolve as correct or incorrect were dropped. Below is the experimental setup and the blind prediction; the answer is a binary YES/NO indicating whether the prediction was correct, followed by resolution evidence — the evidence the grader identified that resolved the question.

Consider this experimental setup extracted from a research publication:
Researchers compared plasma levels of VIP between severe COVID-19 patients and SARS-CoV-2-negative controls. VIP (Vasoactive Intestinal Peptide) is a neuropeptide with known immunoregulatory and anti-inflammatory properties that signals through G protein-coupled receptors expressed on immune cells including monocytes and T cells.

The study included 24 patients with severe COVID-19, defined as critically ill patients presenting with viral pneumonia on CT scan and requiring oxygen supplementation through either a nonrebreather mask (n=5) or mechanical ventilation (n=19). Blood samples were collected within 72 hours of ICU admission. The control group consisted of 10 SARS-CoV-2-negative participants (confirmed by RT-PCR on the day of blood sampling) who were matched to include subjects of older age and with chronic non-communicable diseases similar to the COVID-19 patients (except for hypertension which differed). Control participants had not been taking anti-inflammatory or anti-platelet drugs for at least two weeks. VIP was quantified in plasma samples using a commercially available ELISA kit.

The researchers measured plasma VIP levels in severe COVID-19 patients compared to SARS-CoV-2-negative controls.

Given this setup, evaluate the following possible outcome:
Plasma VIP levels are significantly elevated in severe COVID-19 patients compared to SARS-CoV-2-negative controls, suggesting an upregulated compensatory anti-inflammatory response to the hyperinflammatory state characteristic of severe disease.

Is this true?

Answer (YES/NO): YES